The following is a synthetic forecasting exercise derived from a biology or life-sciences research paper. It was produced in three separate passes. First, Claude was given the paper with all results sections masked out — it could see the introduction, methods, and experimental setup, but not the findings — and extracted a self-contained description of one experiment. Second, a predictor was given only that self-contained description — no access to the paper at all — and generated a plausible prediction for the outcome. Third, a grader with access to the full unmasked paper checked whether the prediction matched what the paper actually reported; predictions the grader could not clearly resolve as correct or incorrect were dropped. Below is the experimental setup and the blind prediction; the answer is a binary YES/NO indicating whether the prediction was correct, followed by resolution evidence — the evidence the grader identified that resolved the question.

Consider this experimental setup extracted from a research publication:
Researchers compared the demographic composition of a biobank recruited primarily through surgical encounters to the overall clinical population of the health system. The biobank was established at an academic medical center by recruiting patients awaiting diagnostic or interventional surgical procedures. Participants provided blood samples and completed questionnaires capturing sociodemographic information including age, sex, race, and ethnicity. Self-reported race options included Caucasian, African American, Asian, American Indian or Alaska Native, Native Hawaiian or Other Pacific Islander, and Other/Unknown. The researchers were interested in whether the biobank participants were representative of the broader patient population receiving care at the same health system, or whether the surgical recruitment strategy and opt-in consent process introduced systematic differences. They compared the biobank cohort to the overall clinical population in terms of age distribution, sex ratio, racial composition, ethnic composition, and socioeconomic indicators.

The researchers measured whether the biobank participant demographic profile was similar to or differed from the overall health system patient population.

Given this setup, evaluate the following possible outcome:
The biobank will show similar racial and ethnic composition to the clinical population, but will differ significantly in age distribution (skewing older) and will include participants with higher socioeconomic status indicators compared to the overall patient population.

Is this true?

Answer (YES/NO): NO